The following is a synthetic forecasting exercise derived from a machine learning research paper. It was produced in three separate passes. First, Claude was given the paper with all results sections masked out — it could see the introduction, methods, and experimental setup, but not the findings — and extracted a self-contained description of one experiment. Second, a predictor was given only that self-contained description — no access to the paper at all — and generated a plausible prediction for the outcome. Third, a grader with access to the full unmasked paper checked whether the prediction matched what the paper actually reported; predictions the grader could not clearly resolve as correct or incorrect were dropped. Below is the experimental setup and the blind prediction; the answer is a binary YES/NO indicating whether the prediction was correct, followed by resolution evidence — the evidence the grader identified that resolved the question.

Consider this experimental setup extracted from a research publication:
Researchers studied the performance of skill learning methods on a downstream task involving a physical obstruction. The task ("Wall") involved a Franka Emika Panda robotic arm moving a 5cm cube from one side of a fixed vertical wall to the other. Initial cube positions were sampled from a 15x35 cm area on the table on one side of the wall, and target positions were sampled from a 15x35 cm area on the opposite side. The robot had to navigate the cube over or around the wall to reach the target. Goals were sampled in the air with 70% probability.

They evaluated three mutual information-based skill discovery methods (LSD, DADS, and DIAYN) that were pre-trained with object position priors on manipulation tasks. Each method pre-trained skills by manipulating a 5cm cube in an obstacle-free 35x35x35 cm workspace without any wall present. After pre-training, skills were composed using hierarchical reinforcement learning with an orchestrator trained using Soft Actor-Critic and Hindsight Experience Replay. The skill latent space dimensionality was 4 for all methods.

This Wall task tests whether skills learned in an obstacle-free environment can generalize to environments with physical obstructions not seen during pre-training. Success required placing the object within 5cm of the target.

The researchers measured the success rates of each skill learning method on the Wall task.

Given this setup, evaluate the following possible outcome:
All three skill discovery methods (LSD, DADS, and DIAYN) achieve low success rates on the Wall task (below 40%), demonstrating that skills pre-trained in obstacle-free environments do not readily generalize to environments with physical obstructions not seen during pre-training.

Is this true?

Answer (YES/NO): NO